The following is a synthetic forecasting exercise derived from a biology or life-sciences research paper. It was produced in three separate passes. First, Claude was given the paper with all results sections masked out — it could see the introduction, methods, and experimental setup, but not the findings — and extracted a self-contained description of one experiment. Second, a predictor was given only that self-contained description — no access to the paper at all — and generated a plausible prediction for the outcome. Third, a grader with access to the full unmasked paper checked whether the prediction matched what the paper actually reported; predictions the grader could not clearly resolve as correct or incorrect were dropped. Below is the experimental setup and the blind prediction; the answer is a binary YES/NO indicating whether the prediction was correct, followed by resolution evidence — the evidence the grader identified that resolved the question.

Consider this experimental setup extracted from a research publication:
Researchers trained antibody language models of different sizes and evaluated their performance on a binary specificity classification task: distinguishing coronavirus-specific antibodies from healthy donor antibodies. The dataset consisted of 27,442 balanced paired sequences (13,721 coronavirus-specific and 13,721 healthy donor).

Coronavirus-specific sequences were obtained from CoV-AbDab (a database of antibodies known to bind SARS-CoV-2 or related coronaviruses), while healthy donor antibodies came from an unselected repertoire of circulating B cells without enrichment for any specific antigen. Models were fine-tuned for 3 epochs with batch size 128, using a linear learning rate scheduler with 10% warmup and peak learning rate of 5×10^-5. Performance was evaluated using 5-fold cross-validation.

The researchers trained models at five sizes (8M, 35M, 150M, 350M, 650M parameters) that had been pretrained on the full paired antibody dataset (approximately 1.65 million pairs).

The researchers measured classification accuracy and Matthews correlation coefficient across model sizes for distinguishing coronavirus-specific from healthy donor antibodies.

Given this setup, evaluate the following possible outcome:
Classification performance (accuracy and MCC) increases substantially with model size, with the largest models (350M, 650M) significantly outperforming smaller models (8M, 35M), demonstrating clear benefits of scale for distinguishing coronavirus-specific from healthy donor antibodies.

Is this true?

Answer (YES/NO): NO